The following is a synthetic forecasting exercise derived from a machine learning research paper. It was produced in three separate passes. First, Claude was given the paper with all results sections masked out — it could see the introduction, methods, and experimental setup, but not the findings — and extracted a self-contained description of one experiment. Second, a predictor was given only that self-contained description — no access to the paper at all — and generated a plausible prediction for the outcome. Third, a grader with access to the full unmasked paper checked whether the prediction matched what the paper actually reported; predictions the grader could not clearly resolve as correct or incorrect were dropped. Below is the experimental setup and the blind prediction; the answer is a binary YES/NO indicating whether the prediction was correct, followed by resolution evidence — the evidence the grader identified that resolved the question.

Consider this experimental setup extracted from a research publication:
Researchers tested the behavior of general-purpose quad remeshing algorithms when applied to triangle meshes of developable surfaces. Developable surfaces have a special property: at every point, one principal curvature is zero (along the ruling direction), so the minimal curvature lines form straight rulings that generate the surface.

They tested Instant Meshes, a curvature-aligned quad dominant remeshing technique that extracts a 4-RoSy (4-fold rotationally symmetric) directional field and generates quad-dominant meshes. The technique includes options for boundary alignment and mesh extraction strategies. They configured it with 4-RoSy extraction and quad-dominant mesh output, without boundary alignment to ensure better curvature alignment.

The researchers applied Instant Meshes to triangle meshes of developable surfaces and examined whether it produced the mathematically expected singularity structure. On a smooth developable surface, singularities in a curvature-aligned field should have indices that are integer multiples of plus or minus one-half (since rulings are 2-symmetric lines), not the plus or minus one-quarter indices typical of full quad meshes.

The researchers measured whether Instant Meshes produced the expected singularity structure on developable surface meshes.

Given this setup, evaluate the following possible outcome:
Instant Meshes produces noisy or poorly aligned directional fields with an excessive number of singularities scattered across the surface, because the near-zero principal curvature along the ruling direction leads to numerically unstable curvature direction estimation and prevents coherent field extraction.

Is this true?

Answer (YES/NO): NO